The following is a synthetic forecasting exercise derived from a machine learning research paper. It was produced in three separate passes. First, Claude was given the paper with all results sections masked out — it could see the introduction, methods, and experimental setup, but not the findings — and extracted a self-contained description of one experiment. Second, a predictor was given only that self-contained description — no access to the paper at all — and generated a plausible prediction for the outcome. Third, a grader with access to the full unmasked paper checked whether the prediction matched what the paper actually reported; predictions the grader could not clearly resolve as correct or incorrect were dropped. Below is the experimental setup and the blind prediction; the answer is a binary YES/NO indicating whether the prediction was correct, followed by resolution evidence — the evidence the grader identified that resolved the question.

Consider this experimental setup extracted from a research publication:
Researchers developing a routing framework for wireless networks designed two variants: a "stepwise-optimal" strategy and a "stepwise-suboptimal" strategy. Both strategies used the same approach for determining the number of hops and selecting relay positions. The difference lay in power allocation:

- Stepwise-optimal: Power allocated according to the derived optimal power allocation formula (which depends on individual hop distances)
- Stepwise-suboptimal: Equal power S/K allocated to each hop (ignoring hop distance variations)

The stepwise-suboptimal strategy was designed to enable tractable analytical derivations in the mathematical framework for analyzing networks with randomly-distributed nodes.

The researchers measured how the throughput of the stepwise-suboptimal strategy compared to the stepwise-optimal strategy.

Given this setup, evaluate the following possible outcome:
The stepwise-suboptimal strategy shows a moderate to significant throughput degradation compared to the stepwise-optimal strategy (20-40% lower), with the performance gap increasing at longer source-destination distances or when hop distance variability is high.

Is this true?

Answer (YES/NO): NO